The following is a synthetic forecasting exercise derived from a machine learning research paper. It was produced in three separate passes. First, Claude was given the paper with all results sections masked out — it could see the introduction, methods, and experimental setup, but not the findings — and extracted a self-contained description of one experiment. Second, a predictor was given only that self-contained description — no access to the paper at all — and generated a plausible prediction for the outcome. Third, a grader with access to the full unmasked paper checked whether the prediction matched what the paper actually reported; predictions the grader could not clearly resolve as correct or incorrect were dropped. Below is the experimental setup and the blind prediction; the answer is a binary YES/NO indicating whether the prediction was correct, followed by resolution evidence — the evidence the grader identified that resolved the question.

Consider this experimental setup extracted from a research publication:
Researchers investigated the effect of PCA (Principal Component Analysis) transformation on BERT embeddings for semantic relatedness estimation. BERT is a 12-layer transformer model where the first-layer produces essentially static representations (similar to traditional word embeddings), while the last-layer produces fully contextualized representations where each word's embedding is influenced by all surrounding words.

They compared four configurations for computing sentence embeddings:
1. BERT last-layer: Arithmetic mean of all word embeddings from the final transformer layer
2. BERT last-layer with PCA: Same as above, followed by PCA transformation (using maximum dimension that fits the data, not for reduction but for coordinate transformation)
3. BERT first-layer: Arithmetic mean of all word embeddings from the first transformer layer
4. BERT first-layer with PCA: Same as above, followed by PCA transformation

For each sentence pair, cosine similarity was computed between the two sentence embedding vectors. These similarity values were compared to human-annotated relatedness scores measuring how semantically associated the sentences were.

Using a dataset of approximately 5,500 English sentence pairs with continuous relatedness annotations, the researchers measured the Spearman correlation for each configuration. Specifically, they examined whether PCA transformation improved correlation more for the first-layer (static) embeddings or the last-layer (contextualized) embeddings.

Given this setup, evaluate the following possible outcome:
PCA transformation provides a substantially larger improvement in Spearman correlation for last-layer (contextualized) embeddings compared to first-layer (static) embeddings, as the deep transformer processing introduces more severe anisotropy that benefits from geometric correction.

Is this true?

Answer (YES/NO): YES